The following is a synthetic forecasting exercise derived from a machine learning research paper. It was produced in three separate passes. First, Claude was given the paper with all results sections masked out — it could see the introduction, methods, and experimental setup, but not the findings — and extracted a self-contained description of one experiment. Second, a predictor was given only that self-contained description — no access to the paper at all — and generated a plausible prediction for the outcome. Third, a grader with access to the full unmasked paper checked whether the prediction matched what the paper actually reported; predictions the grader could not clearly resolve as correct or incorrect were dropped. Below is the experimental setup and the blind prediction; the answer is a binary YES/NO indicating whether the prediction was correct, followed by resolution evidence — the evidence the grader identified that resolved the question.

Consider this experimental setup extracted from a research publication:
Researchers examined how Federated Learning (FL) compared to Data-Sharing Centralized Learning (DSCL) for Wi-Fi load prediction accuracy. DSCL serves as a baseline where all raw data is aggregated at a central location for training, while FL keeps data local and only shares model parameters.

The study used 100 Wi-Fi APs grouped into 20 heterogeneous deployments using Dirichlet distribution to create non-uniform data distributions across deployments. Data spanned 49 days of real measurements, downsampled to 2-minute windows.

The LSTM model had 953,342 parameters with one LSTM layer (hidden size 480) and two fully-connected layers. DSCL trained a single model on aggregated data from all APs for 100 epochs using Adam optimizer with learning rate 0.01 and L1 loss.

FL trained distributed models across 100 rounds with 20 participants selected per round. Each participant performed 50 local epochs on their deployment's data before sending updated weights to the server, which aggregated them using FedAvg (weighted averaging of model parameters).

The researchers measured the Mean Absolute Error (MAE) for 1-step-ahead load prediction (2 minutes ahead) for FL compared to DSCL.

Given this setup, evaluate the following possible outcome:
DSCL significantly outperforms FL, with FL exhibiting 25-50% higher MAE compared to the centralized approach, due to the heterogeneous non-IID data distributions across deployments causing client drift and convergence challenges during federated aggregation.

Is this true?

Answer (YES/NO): NO